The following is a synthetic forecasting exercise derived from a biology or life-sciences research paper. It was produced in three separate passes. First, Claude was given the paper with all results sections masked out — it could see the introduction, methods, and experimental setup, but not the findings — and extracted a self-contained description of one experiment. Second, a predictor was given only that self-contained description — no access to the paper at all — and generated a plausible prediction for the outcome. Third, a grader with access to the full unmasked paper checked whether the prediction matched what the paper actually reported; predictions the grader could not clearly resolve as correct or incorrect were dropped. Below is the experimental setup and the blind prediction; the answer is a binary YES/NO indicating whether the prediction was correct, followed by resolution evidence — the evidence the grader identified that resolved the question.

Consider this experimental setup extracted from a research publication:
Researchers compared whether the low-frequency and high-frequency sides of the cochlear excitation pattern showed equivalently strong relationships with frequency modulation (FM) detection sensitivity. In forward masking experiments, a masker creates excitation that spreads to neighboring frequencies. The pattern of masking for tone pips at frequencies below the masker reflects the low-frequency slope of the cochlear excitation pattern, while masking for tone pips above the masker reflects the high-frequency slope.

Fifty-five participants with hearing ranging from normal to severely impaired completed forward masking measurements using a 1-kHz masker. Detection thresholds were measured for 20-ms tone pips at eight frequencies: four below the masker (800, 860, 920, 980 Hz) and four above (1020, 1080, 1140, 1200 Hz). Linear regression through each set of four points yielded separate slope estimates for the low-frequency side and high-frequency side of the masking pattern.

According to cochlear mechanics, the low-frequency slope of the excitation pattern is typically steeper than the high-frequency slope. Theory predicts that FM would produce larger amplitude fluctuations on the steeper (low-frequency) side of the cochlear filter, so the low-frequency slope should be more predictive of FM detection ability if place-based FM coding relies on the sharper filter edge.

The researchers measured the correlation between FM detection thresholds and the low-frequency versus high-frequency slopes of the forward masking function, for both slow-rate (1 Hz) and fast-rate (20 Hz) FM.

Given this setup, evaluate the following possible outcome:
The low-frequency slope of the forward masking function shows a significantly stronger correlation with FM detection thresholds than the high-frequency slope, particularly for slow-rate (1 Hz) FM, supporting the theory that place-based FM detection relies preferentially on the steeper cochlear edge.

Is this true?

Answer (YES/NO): NO